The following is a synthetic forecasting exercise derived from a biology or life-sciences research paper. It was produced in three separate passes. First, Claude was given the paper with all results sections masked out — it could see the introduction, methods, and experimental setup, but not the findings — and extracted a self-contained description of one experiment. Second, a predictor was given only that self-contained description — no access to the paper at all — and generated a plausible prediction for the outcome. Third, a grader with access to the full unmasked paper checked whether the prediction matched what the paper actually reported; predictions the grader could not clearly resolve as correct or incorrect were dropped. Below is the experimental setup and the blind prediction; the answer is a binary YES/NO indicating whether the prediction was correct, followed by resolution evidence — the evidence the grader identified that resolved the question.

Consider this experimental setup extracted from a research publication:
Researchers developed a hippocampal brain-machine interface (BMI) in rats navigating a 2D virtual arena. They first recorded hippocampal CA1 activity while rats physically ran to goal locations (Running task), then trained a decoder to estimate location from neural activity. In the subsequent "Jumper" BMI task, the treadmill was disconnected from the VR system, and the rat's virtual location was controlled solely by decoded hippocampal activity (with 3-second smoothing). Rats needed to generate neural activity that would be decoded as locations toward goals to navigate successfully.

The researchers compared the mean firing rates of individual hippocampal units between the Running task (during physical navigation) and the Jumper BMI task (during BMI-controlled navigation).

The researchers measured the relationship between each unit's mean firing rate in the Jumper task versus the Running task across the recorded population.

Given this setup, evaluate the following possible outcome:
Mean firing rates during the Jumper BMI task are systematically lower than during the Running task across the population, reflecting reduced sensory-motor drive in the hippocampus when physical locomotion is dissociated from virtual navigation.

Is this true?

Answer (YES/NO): NO